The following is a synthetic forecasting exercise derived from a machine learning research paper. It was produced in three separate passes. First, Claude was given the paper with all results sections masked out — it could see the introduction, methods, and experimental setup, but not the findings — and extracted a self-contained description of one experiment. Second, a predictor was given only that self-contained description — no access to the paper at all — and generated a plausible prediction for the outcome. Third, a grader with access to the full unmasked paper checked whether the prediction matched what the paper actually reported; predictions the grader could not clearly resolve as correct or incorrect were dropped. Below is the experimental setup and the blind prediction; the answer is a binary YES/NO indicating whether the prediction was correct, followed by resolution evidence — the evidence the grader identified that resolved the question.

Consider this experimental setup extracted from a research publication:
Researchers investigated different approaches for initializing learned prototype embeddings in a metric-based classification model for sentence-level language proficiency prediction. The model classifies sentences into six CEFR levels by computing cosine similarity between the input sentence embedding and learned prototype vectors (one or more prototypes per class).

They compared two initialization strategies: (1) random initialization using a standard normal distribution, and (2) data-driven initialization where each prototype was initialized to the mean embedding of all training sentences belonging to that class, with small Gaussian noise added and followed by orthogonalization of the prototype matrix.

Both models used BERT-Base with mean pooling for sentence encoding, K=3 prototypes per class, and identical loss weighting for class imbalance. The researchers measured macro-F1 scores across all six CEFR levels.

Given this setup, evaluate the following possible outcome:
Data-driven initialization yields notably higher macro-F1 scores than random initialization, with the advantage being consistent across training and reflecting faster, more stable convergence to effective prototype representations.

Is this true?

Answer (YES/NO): NO